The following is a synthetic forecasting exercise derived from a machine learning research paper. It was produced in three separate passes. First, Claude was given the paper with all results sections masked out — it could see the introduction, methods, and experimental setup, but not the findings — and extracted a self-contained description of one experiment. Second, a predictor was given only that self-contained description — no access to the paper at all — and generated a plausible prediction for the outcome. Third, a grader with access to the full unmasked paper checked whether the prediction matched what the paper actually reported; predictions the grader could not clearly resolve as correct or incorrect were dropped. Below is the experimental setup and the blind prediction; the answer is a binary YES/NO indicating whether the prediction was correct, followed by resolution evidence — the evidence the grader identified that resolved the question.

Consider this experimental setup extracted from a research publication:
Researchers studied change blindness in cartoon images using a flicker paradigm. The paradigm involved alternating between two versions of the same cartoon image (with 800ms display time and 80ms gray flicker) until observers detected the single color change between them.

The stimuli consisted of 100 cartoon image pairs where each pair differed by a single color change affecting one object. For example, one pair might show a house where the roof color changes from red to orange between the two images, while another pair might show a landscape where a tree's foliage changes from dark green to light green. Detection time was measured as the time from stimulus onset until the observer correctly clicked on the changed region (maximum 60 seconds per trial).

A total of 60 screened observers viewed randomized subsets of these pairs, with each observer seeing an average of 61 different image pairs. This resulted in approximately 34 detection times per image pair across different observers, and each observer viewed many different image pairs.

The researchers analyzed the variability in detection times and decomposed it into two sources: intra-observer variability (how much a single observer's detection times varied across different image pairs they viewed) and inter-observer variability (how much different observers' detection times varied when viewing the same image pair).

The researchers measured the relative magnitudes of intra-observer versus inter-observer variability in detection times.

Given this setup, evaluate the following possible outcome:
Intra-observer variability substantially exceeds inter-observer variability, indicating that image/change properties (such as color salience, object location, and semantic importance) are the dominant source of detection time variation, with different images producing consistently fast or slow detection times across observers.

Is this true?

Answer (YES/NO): NO